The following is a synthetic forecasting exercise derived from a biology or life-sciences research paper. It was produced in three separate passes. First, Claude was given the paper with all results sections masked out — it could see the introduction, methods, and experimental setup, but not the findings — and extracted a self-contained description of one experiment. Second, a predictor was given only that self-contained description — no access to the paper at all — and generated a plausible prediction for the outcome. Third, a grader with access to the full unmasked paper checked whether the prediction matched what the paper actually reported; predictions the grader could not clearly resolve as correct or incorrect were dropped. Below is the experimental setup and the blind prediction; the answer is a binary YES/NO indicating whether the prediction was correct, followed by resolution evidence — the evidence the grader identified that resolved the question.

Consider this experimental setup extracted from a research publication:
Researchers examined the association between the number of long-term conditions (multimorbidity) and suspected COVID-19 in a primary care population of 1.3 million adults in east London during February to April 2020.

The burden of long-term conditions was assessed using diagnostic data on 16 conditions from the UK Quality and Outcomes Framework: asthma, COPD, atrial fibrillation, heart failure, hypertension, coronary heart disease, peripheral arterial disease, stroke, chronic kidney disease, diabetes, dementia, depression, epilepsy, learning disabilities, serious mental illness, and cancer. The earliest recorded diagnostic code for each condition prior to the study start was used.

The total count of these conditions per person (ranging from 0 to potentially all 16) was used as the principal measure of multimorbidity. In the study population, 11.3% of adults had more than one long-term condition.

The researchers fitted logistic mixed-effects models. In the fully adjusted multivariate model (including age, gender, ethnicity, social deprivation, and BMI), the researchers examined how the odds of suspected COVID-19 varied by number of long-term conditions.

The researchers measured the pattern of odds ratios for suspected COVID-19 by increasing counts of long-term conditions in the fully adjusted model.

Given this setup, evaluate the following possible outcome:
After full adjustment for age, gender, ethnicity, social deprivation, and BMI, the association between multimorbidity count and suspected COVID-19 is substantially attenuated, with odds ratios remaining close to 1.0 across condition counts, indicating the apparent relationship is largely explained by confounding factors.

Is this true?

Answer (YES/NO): NO